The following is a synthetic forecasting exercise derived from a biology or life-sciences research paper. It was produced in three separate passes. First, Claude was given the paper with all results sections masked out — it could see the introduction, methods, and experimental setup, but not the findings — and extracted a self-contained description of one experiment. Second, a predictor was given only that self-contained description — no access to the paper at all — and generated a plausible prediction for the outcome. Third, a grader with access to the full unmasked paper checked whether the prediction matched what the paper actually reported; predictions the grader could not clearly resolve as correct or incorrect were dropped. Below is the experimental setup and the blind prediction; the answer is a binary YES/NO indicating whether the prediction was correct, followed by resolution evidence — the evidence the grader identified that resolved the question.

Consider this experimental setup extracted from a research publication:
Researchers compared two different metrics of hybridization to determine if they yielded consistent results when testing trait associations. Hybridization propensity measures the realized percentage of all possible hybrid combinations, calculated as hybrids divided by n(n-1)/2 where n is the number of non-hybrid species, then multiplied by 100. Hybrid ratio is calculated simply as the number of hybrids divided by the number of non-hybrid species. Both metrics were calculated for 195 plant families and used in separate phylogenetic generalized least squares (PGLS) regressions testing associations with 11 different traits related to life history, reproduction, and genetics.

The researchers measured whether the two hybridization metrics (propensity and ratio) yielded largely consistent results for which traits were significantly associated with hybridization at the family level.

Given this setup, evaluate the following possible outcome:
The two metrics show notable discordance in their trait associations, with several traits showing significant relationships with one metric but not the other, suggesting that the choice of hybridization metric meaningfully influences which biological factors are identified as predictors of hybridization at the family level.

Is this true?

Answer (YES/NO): NO